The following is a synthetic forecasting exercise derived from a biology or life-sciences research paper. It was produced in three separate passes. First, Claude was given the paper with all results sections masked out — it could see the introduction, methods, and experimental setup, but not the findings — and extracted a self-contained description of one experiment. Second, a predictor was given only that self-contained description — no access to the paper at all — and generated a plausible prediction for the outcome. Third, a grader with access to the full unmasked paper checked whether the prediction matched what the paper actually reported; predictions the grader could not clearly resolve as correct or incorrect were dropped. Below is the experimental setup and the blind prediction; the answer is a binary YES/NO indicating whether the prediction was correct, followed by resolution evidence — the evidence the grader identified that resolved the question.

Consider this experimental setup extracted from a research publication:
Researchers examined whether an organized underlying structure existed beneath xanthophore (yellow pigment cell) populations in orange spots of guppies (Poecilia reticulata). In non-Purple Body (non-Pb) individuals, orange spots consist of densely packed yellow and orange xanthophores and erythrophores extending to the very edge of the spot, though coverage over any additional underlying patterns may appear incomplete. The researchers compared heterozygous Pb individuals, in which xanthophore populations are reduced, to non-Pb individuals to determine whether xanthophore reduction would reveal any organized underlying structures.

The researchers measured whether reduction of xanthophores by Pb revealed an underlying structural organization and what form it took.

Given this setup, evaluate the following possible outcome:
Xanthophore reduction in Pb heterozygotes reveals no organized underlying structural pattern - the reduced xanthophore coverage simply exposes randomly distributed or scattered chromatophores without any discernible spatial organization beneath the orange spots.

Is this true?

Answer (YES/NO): NO